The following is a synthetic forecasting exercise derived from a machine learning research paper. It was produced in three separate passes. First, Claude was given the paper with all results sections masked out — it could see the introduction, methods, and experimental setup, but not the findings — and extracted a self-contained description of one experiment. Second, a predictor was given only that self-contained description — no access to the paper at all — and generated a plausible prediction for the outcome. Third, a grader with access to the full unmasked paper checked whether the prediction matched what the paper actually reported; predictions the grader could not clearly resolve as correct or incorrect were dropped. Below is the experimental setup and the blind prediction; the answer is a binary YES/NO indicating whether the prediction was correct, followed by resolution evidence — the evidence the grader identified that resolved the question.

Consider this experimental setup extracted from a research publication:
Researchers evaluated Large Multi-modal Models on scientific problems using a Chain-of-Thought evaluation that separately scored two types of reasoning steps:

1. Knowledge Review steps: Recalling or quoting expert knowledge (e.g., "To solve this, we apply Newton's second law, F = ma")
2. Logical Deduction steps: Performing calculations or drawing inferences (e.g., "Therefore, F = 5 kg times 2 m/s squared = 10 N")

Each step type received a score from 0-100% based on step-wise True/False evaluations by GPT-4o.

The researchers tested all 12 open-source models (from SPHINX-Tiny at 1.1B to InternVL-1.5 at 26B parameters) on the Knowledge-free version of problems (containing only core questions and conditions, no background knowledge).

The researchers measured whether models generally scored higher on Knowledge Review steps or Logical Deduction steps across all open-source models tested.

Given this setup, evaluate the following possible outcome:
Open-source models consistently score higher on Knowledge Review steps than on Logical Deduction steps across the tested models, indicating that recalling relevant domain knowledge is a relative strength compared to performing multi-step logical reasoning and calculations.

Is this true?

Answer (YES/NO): YES